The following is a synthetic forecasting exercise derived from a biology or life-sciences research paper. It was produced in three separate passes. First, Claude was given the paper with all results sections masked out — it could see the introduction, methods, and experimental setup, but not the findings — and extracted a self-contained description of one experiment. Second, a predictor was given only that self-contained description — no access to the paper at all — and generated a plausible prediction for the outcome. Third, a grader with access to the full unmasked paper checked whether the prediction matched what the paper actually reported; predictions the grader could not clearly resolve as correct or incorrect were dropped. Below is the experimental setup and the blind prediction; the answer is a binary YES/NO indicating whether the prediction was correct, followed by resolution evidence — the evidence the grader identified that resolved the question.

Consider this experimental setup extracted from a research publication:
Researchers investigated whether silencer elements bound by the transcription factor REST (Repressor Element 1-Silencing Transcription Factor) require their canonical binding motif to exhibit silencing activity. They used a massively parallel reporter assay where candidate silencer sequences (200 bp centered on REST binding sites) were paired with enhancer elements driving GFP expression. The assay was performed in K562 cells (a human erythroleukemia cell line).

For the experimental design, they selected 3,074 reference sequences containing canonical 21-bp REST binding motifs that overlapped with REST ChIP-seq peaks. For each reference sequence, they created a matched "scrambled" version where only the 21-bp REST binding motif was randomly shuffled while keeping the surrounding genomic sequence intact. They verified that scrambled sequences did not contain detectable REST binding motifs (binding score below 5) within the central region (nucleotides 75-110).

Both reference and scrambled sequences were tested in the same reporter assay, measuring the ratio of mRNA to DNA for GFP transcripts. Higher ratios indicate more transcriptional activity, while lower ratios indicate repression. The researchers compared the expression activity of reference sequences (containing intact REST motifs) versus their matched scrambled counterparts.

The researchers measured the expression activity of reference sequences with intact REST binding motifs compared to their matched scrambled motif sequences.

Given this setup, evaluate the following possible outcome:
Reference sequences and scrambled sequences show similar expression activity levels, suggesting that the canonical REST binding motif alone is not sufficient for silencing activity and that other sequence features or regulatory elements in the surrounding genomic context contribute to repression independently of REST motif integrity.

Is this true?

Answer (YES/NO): NO